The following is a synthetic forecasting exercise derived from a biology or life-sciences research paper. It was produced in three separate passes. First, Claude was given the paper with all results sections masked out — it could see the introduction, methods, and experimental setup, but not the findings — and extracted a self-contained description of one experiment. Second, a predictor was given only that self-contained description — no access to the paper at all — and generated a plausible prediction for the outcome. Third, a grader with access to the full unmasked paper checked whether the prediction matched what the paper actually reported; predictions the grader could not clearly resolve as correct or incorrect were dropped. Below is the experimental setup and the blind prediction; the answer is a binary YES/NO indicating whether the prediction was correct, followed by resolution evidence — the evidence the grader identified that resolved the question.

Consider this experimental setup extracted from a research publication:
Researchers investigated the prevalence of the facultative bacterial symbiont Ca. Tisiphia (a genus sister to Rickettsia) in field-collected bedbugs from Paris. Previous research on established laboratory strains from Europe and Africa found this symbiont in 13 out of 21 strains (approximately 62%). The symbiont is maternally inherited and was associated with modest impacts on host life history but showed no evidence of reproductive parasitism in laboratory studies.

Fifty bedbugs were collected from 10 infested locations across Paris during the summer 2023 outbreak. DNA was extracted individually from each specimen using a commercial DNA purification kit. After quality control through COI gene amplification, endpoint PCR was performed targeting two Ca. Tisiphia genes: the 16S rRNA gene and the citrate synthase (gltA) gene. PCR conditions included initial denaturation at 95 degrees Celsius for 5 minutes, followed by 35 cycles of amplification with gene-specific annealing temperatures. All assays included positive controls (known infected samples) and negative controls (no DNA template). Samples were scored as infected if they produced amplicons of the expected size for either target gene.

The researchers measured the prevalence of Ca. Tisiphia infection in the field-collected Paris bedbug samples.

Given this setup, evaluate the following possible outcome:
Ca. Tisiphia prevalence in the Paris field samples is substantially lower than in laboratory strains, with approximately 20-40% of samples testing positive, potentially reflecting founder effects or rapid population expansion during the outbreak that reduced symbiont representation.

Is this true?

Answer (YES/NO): NO